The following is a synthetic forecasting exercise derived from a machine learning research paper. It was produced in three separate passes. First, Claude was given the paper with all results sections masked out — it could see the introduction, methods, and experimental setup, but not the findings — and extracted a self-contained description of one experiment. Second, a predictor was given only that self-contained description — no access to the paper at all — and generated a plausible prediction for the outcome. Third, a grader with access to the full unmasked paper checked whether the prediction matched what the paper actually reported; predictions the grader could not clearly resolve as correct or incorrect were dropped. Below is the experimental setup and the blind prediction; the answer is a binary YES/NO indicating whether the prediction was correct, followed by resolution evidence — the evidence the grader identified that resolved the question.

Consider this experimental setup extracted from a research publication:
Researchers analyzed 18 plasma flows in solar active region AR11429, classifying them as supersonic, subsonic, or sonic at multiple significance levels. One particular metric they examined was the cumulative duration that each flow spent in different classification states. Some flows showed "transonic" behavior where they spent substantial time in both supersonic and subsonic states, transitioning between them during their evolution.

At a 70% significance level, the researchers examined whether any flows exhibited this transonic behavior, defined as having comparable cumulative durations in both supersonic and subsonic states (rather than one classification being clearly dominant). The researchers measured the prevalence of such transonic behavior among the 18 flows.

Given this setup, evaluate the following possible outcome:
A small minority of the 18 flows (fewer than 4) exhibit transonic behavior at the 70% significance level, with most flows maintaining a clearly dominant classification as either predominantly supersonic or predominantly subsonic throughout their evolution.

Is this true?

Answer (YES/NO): YES